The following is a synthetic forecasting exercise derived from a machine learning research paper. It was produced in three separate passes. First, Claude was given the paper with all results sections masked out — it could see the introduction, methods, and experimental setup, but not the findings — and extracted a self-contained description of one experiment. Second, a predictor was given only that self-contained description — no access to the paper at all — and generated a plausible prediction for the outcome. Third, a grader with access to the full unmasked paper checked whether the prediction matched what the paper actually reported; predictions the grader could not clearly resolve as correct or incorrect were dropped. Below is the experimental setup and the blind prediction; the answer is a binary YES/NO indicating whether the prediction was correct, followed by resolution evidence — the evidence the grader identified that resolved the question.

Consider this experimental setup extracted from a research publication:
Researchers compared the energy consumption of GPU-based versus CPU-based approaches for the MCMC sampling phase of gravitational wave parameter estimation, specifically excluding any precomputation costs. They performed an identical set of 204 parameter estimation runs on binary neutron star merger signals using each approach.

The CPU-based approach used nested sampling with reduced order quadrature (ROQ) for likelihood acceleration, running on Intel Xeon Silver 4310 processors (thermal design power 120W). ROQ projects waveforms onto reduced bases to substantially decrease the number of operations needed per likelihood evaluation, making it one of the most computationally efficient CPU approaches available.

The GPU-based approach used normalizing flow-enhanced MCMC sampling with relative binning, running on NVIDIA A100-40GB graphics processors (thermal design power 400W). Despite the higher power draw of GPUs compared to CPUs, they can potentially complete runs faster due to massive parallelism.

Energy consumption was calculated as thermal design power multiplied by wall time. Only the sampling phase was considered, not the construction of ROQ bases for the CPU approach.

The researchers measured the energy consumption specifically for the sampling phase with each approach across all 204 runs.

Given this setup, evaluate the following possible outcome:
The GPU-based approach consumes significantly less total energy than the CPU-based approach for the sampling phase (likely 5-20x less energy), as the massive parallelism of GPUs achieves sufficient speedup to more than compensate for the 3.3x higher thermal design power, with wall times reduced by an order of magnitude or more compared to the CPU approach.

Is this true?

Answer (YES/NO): NO